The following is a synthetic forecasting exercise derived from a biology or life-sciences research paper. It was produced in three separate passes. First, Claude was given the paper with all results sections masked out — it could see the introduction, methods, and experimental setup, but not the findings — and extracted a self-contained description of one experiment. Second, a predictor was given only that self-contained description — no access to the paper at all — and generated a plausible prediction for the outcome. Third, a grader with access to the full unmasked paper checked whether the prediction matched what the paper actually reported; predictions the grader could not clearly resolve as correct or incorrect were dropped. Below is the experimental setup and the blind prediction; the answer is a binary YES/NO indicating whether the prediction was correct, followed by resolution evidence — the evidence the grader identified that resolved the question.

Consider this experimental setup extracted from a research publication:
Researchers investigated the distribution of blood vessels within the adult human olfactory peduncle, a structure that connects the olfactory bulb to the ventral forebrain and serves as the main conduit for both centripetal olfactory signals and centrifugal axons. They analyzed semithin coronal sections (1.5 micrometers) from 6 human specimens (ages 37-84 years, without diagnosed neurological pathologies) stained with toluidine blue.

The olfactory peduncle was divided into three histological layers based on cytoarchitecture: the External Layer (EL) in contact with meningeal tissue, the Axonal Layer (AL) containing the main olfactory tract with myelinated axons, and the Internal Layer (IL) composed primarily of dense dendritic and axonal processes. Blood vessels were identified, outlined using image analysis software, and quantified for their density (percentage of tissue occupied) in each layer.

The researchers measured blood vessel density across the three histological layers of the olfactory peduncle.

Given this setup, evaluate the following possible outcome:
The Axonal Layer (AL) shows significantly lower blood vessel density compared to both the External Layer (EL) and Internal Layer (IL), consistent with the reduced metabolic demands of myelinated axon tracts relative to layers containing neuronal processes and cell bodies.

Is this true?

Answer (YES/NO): NO